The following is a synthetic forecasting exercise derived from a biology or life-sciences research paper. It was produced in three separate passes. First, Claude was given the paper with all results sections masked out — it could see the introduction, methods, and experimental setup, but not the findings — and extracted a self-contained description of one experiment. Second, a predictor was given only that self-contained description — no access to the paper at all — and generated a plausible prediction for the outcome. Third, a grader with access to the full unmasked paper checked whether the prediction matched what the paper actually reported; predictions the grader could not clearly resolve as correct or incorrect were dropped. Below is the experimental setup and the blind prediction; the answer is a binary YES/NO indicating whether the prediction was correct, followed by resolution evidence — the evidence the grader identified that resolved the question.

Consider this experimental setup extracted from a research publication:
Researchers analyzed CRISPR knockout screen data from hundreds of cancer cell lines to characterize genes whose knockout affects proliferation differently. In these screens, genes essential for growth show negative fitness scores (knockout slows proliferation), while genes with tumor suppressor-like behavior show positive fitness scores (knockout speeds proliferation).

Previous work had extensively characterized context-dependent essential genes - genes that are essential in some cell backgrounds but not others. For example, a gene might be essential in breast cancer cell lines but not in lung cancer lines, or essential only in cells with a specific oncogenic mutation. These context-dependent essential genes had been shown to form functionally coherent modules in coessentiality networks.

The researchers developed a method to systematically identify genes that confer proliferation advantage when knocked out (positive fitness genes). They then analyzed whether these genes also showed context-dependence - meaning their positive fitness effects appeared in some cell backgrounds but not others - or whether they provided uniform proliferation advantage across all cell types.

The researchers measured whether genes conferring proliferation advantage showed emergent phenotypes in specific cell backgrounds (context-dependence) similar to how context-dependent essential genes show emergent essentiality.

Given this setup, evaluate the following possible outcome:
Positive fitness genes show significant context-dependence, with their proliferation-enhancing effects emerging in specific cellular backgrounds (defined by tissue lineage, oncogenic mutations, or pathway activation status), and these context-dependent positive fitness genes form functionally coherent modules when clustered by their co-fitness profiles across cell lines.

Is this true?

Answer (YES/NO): YES